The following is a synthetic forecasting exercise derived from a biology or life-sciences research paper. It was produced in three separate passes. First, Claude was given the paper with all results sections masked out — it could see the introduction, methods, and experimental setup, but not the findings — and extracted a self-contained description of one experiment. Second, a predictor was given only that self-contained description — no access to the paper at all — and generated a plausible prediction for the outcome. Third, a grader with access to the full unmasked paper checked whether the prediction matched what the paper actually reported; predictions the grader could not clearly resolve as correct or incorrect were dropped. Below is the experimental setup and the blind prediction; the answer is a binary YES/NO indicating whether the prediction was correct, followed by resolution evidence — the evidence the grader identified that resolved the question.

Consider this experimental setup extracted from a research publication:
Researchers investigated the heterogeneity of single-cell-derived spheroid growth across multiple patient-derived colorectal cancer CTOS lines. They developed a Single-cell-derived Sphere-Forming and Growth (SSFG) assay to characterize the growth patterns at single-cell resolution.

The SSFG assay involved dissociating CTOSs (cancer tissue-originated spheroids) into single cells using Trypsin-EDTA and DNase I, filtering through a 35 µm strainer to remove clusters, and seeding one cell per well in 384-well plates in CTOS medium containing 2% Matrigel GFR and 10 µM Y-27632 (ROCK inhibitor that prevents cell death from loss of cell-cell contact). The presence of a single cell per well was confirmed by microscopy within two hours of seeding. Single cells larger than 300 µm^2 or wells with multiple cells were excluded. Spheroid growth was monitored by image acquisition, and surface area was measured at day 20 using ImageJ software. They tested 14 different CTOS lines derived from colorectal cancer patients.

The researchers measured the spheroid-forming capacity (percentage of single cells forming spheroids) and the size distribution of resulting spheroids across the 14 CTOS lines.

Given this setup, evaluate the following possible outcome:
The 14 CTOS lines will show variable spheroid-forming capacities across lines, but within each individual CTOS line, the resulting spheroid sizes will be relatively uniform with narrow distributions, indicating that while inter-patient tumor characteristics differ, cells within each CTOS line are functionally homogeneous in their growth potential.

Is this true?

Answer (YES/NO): NO